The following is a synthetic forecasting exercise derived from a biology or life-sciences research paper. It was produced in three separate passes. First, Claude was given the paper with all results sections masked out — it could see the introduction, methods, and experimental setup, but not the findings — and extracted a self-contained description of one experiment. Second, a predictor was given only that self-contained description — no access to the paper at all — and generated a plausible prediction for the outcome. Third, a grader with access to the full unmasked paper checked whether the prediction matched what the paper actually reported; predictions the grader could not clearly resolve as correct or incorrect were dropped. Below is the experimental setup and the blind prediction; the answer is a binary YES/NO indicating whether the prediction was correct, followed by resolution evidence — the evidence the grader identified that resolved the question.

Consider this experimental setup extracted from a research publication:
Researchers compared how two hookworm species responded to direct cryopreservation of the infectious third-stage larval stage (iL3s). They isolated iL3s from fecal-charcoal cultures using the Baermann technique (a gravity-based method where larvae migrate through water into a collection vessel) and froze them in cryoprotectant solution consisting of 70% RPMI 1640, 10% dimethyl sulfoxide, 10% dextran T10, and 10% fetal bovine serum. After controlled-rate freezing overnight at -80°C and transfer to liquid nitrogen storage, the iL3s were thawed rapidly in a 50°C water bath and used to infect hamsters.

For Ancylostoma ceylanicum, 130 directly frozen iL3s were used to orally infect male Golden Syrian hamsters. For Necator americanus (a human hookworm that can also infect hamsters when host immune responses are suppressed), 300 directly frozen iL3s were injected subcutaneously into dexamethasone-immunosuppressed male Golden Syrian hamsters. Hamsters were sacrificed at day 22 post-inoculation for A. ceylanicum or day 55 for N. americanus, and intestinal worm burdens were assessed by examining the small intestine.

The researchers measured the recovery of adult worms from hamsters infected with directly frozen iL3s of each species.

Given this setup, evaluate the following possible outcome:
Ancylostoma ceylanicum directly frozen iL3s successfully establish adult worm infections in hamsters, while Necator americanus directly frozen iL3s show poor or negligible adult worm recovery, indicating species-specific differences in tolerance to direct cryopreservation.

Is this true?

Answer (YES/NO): NO